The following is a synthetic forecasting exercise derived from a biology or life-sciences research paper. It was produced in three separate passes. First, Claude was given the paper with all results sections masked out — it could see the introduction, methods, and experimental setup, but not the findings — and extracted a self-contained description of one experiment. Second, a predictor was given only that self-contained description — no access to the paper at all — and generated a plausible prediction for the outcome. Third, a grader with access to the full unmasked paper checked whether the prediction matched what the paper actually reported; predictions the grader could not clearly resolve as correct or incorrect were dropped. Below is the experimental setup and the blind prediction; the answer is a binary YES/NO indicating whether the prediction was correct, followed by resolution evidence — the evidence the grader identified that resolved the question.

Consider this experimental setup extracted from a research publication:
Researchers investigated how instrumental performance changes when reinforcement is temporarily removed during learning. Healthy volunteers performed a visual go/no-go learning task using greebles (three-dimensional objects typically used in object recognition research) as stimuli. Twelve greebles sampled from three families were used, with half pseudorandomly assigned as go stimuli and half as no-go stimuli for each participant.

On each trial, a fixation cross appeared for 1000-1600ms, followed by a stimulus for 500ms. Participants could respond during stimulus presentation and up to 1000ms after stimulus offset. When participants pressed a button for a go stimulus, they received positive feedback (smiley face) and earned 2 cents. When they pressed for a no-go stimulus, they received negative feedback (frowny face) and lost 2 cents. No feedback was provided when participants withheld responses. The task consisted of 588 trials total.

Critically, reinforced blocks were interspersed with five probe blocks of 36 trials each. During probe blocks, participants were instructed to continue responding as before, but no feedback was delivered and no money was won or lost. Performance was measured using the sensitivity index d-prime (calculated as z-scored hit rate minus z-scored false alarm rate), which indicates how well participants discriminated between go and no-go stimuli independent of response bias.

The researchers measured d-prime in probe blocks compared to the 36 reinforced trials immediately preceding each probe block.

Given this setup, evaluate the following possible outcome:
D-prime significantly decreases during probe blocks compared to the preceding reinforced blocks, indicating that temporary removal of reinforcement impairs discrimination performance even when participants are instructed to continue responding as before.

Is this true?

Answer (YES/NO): NO